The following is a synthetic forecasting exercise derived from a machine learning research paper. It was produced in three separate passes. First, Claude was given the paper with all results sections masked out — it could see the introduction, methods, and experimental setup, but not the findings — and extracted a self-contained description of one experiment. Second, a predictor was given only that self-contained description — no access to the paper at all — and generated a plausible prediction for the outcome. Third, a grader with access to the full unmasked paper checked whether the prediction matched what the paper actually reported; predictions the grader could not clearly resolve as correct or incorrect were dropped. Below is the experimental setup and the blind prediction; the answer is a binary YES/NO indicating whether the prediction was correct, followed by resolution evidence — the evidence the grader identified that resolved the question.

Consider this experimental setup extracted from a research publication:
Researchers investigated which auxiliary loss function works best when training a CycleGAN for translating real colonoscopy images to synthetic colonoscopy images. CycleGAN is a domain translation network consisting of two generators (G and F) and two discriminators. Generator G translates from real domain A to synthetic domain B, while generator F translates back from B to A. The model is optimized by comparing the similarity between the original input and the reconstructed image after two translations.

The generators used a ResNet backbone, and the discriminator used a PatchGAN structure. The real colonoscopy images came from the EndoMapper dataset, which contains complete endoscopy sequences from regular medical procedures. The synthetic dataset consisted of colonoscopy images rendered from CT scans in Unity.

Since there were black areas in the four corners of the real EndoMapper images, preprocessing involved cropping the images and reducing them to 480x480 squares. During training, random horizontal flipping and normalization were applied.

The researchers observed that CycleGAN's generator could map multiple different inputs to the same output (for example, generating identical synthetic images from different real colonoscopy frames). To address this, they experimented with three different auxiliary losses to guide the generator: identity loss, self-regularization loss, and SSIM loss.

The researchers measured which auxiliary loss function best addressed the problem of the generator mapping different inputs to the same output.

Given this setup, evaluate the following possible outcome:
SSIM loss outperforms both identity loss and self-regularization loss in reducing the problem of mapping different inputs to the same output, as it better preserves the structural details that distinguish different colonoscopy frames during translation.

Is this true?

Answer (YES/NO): NO